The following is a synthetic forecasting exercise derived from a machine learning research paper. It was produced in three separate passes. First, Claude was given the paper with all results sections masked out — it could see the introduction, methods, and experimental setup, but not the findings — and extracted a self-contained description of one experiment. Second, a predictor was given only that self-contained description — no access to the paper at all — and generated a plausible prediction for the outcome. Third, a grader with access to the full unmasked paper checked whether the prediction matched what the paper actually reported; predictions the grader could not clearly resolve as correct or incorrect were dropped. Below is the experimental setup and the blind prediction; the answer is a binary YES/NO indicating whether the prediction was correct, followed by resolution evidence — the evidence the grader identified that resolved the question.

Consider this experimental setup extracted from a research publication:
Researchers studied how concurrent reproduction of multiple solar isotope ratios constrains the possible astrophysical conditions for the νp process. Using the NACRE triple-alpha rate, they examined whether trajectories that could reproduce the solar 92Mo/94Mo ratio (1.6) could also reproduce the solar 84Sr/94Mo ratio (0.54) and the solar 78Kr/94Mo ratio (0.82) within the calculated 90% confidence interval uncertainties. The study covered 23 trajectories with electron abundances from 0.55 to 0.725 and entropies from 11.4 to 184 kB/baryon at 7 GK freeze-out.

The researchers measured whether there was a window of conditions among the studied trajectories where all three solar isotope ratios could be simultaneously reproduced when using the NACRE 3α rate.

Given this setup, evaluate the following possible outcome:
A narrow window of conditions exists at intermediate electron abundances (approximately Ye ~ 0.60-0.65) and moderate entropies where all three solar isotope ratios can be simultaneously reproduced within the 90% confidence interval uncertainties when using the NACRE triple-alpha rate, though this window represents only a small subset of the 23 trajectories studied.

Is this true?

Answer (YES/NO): NO